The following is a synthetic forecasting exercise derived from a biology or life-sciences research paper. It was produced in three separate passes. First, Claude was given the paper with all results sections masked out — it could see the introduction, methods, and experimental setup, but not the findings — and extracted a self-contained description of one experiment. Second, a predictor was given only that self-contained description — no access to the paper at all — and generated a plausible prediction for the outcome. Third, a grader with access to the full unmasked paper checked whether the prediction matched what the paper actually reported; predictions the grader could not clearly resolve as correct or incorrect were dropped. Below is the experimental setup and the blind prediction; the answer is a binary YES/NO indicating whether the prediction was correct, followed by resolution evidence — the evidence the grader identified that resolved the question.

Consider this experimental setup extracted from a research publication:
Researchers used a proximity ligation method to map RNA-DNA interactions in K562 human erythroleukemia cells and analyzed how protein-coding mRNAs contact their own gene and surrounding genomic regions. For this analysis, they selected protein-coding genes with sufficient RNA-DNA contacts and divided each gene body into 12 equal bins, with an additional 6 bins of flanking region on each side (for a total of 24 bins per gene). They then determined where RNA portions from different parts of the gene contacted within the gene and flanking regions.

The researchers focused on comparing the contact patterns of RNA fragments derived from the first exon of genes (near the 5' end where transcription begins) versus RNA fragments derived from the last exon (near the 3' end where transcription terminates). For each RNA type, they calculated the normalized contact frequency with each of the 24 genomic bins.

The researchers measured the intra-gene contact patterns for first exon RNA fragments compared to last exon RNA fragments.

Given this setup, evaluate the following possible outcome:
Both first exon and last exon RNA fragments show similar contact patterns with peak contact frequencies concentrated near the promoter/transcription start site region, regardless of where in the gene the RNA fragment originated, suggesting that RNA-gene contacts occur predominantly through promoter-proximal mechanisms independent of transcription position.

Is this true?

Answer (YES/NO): NO